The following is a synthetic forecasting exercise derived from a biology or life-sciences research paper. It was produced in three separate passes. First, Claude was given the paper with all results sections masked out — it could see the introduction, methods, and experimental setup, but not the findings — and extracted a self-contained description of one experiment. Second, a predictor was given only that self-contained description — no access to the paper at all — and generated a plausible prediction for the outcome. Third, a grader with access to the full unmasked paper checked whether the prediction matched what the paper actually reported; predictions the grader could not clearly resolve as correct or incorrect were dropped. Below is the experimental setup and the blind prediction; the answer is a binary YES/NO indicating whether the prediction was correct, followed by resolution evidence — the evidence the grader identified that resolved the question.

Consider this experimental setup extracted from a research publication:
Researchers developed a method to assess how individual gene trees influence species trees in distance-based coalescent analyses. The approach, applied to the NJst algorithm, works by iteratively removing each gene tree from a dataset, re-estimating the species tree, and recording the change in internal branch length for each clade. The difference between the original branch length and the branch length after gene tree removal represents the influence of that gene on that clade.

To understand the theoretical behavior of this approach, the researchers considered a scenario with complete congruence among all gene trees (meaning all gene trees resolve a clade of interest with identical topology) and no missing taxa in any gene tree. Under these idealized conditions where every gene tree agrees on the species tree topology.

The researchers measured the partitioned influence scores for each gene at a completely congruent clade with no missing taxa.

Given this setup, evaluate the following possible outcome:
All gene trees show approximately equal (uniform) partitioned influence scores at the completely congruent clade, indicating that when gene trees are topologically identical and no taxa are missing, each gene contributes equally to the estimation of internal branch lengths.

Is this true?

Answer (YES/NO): NO